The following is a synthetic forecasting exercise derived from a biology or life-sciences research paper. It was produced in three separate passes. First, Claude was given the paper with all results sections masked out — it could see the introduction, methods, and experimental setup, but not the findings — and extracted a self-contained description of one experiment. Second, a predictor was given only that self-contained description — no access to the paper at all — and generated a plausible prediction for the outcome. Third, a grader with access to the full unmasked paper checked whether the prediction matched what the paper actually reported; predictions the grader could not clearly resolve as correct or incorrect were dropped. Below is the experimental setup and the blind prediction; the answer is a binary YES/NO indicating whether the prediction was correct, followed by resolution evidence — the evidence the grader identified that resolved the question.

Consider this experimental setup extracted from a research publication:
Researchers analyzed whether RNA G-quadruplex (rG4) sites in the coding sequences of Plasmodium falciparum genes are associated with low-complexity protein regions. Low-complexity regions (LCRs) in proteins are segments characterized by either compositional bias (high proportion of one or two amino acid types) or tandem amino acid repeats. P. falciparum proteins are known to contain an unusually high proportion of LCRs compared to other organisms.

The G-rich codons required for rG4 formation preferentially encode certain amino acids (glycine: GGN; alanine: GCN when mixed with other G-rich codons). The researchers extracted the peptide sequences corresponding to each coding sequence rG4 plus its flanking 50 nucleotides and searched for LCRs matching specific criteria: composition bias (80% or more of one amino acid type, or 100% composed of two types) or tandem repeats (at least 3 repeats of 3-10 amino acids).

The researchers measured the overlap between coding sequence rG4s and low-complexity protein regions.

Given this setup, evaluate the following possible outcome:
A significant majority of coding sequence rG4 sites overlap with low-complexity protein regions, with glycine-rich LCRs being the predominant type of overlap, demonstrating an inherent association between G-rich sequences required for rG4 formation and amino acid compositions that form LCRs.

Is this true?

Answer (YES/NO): NO